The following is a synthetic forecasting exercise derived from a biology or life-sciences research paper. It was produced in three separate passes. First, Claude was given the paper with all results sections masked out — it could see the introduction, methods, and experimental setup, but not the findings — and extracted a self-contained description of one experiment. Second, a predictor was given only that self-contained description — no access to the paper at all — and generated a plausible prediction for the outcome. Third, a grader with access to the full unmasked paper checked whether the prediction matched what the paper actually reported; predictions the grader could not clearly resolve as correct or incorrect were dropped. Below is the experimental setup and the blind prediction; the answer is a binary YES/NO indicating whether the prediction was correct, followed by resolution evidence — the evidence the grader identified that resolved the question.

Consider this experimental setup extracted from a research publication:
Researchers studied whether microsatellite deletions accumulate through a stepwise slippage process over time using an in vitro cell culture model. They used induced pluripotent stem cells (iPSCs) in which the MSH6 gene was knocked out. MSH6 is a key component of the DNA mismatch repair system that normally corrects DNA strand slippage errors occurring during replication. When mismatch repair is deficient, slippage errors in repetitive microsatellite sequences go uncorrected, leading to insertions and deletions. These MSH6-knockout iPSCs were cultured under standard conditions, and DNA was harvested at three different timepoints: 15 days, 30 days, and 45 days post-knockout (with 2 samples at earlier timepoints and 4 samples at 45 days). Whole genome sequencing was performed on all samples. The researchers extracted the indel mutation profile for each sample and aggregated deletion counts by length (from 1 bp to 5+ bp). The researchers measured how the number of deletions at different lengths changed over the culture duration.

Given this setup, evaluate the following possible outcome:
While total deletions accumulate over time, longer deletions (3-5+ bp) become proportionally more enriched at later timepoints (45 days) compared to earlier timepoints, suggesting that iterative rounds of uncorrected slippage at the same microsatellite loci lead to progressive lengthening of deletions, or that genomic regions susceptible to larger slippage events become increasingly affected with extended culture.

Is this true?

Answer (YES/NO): YES